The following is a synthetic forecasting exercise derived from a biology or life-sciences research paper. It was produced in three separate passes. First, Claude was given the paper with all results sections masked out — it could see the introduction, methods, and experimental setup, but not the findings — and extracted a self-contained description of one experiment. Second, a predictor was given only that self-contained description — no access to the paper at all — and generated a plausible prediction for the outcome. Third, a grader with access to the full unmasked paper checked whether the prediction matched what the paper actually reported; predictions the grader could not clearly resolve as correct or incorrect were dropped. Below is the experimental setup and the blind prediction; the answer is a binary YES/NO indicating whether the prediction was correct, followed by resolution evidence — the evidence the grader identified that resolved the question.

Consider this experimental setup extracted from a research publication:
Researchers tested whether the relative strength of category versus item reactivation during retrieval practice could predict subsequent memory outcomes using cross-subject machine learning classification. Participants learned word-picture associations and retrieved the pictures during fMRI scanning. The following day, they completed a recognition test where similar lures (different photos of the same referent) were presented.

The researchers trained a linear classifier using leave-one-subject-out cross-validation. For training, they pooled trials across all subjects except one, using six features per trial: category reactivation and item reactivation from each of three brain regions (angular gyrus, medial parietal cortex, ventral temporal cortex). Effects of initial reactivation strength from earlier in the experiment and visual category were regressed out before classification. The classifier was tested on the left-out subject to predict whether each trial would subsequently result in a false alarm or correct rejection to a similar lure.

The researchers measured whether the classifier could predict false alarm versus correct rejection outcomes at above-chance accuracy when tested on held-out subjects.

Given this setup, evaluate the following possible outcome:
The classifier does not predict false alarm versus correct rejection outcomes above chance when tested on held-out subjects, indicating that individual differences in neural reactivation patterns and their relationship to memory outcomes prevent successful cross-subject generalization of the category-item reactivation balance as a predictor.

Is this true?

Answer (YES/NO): NO